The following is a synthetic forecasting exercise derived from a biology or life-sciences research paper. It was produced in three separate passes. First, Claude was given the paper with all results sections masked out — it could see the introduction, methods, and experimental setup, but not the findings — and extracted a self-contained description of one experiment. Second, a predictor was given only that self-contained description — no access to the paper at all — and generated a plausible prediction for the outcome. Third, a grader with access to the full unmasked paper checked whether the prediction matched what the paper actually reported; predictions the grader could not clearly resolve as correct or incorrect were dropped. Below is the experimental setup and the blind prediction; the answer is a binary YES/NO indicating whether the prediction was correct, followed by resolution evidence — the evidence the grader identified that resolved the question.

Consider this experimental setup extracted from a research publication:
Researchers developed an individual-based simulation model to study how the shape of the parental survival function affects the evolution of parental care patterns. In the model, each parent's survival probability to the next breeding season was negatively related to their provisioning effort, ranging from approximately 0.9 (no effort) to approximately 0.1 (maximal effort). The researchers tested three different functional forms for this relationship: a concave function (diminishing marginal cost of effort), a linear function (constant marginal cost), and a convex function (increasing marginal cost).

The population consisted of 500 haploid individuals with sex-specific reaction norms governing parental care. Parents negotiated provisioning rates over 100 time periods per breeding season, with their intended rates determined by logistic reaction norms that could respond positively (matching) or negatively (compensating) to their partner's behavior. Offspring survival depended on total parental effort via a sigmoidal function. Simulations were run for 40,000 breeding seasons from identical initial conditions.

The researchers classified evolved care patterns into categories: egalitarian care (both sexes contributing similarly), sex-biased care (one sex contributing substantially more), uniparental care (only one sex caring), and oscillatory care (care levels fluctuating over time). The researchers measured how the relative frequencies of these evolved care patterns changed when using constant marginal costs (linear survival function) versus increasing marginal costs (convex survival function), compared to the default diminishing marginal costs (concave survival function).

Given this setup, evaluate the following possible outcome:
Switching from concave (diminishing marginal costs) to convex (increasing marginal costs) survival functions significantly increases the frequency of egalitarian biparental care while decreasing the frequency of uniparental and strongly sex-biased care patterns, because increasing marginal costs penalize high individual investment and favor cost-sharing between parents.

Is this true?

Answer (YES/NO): NO